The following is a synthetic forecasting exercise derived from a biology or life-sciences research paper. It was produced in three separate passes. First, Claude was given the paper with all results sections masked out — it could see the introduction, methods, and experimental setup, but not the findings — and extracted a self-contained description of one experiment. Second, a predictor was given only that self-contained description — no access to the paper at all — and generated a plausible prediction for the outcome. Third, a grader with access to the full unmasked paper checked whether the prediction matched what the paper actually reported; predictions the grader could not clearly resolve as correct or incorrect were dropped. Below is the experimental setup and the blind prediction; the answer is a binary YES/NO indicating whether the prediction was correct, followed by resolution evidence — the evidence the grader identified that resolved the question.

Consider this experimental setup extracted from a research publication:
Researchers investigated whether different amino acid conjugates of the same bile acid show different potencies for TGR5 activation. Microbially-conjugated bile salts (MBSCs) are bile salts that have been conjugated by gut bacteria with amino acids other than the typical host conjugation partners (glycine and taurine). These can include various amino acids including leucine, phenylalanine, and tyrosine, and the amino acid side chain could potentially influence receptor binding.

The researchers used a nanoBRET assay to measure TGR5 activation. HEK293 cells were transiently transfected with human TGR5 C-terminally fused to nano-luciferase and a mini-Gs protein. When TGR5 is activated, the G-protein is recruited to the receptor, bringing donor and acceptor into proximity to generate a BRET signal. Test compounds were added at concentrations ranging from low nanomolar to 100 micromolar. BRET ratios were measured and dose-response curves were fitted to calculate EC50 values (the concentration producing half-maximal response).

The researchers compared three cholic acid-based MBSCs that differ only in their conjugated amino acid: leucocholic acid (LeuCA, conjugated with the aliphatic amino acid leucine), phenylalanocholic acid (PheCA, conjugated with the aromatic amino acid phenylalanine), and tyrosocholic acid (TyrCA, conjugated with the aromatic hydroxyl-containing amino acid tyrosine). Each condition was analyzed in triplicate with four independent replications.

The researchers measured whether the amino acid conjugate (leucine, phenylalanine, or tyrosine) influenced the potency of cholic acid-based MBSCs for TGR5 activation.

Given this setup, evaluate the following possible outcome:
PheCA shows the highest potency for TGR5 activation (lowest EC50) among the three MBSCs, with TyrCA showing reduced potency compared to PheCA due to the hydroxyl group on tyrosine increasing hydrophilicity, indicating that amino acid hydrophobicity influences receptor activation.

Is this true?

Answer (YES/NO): YES